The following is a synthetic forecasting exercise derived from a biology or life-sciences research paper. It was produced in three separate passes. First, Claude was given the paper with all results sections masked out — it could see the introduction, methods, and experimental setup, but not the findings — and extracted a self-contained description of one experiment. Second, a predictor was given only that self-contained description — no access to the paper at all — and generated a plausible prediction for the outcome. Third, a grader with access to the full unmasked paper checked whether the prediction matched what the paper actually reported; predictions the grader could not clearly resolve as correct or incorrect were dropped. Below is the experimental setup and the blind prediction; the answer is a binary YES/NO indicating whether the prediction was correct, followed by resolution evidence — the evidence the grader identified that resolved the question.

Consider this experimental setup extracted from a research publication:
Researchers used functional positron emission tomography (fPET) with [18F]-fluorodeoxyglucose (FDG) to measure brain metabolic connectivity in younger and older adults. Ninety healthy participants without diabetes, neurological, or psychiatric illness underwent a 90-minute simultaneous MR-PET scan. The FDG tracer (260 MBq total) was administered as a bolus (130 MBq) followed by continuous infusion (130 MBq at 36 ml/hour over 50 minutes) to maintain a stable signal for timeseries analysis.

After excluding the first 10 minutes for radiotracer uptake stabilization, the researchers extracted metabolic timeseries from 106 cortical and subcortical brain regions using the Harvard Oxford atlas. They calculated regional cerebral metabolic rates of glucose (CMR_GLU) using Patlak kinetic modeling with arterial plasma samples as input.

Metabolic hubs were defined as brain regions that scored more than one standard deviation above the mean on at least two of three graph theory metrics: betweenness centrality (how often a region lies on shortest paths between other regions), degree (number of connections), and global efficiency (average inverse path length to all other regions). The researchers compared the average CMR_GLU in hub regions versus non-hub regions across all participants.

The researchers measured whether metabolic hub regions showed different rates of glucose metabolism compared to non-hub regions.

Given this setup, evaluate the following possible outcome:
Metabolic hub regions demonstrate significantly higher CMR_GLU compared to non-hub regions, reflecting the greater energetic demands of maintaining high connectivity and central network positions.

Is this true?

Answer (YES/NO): YES